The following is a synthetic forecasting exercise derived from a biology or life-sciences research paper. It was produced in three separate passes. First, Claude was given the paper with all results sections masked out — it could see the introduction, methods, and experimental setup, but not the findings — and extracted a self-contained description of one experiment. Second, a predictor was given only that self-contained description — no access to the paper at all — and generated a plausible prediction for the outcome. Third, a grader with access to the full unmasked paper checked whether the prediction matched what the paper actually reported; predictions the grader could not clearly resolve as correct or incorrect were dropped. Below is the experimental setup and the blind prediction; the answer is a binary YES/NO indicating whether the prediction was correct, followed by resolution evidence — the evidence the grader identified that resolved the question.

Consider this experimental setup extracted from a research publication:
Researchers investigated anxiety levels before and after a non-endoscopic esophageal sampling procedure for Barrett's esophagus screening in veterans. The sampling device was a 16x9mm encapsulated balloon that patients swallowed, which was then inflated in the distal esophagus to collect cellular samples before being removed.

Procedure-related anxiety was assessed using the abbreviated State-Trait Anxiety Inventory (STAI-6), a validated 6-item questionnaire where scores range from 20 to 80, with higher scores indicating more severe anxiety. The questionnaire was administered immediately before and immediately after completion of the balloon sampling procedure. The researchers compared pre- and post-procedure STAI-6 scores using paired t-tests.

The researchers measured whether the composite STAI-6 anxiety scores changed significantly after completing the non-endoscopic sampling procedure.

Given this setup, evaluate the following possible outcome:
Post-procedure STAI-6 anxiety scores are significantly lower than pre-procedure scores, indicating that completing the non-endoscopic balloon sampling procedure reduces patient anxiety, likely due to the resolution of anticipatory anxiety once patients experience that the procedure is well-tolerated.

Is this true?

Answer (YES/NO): NO